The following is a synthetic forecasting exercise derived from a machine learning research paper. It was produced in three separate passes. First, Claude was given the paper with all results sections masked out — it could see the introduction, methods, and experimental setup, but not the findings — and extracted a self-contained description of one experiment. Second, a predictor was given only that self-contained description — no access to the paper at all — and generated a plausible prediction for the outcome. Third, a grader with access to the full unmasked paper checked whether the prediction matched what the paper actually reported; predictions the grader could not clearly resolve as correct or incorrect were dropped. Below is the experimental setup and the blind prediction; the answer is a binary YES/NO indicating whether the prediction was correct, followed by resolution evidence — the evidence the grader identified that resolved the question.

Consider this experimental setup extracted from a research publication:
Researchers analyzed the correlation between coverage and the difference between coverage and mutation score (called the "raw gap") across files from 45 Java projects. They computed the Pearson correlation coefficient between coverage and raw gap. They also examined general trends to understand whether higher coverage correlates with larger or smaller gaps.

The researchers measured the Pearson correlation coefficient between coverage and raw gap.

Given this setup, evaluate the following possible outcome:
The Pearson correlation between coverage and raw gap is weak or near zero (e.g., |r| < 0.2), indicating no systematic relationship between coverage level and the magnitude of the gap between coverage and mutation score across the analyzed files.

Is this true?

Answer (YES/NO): NO